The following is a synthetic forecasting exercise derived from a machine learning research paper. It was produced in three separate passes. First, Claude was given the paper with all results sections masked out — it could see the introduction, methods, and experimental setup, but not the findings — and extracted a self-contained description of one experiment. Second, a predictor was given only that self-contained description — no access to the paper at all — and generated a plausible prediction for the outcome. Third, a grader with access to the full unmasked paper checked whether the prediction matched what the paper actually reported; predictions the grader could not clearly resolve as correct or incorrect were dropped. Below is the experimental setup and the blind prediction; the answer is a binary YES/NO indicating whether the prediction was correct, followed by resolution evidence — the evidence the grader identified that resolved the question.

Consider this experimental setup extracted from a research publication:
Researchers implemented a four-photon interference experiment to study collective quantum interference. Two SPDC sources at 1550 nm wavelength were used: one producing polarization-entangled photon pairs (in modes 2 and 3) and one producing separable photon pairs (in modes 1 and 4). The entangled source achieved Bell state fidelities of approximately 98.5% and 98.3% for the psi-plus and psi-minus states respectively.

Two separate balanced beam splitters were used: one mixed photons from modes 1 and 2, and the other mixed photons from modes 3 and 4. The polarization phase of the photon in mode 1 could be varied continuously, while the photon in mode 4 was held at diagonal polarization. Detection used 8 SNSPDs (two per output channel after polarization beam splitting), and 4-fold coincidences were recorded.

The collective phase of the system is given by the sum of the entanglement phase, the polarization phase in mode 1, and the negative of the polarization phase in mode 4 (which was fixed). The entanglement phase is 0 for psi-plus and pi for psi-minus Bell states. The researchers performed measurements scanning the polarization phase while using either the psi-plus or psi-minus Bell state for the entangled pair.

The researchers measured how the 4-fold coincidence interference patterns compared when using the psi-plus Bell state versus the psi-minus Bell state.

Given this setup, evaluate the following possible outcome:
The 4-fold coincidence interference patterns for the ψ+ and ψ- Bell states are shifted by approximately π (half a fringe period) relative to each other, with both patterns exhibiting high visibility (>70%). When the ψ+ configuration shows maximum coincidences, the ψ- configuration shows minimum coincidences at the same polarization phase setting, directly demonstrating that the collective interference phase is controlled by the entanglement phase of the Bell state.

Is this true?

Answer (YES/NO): NO